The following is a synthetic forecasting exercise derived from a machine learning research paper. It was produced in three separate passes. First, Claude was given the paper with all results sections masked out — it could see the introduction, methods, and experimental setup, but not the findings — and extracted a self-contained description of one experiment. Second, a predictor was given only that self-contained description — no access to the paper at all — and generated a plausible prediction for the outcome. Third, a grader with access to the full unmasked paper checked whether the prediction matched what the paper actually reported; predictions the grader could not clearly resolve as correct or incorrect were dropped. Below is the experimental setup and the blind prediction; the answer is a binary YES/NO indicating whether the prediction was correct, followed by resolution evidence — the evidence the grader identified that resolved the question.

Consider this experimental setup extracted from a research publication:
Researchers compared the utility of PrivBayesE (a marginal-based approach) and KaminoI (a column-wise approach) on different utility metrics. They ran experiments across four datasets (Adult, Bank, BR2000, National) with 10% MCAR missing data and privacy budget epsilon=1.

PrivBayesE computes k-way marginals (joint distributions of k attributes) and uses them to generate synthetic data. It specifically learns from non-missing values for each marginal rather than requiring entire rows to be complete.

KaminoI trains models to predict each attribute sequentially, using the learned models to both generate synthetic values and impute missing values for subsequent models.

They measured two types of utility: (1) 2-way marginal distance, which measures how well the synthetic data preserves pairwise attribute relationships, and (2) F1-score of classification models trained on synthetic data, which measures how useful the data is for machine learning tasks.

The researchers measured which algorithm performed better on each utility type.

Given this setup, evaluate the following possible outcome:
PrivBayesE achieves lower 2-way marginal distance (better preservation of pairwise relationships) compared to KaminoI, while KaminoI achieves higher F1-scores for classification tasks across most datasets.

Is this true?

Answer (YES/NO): YES